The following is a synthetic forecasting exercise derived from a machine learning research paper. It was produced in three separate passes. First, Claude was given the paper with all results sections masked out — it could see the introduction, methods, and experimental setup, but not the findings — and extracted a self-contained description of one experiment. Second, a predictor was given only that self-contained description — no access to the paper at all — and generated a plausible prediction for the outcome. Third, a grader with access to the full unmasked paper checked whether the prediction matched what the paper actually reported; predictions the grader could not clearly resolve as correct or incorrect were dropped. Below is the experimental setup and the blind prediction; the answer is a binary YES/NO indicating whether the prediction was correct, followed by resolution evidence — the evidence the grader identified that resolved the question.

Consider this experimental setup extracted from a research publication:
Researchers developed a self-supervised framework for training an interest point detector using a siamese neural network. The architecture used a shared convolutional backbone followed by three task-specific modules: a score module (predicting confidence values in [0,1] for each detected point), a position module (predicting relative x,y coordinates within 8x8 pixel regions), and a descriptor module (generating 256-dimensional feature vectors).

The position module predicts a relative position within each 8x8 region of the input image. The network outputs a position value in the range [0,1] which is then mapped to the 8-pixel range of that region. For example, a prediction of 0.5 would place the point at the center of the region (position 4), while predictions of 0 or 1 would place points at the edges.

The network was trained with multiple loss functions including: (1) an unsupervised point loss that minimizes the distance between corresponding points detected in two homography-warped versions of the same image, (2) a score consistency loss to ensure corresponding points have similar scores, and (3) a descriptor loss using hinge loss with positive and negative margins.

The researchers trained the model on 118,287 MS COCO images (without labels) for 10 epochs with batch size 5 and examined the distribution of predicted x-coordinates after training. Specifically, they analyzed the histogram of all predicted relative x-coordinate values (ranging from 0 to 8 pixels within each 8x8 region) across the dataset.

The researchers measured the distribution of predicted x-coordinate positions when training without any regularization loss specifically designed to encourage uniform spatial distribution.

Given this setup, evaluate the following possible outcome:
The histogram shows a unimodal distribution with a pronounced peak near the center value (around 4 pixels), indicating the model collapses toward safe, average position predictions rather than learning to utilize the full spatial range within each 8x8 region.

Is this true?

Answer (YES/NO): NO